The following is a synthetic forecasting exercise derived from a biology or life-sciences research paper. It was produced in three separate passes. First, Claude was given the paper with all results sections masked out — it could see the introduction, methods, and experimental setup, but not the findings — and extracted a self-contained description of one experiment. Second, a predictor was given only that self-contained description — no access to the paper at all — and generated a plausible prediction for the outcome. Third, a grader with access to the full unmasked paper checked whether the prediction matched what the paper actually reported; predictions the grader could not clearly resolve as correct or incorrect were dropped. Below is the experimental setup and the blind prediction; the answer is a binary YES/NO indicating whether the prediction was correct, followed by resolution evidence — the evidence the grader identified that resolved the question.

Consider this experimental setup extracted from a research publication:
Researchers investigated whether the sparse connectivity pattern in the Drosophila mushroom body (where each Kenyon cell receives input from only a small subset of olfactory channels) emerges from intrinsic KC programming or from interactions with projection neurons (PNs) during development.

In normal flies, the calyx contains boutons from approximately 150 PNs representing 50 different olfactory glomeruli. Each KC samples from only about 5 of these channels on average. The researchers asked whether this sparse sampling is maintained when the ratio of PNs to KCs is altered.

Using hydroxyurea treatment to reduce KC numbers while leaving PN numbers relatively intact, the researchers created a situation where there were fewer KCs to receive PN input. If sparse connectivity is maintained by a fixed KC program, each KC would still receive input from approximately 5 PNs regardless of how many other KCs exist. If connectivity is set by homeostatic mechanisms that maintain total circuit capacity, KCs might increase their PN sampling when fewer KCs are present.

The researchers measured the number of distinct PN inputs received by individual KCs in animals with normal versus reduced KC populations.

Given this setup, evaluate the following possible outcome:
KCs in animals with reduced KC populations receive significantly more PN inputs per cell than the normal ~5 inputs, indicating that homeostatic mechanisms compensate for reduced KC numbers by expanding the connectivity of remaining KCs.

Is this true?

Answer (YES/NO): NO